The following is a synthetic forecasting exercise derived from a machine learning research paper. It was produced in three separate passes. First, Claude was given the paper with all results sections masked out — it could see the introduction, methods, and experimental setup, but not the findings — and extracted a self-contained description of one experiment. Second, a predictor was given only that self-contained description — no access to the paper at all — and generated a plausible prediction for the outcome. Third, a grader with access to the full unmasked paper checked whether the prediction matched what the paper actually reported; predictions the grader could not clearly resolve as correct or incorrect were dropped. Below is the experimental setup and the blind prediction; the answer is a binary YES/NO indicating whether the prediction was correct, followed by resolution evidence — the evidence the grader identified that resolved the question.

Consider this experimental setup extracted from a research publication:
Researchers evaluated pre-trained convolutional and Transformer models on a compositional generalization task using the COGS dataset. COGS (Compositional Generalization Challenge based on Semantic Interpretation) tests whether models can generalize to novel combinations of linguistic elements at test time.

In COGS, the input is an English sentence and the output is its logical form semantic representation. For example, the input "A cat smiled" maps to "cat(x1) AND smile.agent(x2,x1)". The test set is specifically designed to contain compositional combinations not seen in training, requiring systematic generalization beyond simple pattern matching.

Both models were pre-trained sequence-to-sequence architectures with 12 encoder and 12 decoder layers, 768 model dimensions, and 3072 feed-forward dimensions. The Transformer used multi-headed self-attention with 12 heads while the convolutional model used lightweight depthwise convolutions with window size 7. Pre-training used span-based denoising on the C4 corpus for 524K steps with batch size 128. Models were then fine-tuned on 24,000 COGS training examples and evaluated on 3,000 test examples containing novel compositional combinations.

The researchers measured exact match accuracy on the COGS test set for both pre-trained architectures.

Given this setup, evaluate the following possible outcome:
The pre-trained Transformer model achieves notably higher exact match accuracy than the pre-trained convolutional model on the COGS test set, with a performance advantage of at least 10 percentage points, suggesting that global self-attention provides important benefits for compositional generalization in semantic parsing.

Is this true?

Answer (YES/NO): NO